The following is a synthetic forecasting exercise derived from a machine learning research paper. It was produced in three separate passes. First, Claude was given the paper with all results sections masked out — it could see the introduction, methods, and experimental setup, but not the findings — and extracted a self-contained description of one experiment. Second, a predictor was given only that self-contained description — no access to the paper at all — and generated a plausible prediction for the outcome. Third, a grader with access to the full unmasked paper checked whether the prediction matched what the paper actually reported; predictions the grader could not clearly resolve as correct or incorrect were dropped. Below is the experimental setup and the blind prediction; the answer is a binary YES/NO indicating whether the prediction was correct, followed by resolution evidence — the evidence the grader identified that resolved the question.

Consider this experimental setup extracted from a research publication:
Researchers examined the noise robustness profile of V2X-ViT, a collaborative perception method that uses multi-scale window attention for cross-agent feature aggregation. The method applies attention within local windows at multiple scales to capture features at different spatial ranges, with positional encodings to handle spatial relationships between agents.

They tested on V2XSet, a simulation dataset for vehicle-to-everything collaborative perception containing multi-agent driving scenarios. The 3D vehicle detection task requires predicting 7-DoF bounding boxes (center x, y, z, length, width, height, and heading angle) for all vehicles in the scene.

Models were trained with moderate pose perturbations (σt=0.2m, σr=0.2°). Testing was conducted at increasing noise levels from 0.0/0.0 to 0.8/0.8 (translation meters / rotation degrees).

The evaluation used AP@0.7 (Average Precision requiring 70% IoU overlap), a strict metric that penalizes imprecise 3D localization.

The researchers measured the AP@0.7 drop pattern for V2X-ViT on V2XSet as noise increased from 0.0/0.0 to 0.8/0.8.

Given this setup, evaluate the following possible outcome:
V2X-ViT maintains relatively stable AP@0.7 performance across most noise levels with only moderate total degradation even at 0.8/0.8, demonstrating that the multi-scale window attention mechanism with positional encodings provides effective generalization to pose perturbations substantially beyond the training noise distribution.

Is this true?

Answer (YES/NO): NO